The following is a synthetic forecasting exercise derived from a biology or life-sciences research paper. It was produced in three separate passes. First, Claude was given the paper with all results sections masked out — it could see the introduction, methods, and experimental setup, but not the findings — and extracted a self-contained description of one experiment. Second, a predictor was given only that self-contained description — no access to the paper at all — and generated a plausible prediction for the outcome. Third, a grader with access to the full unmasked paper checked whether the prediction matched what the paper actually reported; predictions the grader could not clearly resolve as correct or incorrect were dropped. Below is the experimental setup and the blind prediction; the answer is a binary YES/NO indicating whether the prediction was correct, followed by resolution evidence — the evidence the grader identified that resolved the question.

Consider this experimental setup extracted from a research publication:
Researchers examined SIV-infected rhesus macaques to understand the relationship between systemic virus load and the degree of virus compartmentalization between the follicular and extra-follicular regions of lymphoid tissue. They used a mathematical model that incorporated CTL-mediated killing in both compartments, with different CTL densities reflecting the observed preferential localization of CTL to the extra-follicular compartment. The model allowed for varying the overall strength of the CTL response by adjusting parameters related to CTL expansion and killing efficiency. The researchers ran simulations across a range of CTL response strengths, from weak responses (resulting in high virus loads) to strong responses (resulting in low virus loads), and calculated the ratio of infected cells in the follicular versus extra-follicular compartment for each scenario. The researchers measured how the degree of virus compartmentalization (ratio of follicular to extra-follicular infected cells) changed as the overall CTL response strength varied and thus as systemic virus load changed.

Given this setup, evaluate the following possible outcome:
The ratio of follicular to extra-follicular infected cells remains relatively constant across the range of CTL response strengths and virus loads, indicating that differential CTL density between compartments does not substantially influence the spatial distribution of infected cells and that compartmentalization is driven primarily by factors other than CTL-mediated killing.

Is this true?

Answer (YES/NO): NO